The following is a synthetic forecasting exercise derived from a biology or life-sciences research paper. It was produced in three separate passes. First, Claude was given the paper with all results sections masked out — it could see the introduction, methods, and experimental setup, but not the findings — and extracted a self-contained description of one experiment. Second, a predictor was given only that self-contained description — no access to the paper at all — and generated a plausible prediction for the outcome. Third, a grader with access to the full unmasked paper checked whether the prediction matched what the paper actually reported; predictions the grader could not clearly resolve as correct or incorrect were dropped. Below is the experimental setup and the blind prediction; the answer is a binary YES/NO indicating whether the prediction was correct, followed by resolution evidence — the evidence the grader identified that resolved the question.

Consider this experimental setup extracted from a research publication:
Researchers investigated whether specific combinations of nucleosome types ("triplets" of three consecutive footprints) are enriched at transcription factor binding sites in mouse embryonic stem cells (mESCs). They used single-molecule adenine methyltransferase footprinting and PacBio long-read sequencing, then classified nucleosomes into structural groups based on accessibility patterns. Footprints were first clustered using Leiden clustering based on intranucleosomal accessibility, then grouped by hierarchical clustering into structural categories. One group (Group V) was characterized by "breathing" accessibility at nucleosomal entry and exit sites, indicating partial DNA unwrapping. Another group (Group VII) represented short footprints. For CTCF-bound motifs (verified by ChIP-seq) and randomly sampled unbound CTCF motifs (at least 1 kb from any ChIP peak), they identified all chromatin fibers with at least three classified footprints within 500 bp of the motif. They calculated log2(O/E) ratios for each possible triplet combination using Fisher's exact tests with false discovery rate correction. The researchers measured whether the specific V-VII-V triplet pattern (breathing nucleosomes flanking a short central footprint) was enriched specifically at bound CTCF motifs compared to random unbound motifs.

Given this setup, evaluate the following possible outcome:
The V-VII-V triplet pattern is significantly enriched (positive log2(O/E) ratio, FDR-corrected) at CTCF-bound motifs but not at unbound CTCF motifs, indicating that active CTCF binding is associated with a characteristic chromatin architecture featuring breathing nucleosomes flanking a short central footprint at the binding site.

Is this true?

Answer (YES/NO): YES